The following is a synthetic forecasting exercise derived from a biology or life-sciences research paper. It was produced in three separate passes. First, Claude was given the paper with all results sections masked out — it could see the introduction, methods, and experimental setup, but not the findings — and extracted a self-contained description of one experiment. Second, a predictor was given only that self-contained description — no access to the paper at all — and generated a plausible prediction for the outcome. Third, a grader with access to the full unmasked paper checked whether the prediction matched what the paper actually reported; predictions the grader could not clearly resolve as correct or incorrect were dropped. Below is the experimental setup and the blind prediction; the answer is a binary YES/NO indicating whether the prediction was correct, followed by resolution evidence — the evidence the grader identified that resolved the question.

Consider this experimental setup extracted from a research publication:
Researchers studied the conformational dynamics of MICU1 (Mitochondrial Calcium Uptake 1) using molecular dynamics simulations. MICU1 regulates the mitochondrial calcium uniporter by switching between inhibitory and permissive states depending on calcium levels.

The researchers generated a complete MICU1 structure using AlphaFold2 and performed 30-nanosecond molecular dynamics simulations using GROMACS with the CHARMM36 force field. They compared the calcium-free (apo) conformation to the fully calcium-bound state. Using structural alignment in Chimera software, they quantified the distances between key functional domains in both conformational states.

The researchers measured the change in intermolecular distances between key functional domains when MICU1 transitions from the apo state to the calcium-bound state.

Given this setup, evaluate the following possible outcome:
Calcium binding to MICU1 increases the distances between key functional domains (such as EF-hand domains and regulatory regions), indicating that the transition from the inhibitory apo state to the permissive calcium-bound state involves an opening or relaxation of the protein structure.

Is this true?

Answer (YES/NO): NO